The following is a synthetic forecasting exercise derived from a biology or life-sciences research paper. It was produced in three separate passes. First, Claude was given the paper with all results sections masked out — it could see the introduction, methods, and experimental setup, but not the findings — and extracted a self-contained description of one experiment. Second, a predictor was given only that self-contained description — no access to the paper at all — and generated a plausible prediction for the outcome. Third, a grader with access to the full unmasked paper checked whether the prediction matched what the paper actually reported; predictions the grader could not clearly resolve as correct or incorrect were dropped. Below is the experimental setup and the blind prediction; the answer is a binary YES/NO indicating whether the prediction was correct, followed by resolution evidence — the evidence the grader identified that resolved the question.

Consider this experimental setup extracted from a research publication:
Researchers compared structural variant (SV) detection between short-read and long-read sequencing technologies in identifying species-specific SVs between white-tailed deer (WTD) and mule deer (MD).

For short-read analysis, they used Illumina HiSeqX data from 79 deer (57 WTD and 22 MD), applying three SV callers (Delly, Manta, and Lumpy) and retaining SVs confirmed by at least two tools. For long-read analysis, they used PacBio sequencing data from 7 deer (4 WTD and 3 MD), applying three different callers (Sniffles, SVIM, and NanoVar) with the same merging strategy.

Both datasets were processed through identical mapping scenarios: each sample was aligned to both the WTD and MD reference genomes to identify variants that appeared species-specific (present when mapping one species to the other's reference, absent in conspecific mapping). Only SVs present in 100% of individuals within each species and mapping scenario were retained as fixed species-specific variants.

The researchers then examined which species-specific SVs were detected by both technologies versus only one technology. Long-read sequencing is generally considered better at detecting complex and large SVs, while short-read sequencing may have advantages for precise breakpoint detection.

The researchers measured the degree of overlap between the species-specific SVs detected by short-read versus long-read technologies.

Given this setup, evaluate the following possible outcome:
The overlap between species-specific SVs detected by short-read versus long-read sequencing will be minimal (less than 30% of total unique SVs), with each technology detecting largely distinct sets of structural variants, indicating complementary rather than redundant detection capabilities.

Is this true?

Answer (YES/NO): NO